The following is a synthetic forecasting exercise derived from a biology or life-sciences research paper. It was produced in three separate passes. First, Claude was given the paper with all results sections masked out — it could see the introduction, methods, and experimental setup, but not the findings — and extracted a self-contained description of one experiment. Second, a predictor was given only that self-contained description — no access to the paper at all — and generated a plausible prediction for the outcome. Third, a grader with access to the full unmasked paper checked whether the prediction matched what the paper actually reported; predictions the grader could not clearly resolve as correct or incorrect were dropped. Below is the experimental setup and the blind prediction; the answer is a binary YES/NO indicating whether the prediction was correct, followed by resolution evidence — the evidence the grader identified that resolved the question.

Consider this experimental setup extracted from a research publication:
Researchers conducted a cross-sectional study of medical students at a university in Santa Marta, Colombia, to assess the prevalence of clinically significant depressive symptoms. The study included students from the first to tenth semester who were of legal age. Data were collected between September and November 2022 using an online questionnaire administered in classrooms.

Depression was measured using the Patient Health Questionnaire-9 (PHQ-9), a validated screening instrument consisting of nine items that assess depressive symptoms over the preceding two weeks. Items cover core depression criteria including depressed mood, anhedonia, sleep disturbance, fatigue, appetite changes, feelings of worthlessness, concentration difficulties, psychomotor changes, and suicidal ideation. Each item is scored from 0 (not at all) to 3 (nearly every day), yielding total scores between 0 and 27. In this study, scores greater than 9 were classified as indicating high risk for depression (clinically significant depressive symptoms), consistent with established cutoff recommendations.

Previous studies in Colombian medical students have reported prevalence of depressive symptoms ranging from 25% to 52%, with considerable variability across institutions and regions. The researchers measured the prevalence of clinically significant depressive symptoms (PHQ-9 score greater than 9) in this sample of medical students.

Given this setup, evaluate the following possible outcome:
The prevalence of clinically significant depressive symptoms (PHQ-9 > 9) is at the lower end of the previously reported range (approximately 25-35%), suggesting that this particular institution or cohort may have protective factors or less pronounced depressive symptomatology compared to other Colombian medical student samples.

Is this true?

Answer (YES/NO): NO